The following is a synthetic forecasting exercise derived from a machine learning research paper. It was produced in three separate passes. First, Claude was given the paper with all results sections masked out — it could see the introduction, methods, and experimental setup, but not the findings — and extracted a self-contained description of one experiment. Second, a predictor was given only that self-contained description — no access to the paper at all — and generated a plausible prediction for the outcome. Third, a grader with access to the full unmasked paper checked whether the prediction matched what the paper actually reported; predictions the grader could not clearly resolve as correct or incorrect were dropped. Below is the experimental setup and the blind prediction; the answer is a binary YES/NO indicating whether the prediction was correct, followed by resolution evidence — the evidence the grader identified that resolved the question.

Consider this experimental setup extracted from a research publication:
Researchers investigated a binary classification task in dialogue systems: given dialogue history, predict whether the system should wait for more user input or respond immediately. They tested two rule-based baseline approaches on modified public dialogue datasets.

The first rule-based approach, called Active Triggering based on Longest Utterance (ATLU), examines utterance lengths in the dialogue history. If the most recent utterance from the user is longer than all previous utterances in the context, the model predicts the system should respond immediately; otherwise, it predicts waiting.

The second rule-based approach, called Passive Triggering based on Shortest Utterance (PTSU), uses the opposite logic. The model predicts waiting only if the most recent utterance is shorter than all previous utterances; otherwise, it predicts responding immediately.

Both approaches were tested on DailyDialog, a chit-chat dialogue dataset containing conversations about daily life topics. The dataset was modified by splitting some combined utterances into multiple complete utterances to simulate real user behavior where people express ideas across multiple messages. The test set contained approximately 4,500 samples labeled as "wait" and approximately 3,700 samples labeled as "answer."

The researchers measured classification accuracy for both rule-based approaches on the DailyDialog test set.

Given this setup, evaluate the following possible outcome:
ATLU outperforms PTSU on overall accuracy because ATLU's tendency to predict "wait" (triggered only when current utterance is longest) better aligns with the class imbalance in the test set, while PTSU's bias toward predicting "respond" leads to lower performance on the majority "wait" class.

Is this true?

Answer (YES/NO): NO